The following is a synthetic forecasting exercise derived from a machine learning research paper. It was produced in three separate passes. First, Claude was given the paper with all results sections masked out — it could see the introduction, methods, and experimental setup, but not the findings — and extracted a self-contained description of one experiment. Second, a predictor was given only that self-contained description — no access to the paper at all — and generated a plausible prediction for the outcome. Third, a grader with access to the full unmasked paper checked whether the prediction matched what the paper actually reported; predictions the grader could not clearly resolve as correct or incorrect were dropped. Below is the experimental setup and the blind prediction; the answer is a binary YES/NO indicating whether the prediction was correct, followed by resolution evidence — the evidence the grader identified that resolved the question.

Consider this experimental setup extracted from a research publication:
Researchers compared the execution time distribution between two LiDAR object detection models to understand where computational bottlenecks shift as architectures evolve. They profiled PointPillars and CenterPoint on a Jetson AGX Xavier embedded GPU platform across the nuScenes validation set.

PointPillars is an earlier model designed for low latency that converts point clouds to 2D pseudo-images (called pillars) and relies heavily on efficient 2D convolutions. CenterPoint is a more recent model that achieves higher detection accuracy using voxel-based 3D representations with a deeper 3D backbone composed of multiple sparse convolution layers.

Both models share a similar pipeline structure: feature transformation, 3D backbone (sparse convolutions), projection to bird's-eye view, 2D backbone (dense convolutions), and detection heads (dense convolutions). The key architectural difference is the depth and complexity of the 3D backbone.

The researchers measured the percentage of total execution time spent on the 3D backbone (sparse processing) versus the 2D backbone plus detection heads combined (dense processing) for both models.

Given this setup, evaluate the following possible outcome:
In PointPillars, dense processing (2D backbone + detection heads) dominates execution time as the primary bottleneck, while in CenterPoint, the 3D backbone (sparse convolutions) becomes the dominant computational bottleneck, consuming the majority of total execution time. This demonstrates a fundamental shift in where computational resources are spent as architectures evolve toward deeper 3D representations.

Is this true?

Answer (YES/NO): NO